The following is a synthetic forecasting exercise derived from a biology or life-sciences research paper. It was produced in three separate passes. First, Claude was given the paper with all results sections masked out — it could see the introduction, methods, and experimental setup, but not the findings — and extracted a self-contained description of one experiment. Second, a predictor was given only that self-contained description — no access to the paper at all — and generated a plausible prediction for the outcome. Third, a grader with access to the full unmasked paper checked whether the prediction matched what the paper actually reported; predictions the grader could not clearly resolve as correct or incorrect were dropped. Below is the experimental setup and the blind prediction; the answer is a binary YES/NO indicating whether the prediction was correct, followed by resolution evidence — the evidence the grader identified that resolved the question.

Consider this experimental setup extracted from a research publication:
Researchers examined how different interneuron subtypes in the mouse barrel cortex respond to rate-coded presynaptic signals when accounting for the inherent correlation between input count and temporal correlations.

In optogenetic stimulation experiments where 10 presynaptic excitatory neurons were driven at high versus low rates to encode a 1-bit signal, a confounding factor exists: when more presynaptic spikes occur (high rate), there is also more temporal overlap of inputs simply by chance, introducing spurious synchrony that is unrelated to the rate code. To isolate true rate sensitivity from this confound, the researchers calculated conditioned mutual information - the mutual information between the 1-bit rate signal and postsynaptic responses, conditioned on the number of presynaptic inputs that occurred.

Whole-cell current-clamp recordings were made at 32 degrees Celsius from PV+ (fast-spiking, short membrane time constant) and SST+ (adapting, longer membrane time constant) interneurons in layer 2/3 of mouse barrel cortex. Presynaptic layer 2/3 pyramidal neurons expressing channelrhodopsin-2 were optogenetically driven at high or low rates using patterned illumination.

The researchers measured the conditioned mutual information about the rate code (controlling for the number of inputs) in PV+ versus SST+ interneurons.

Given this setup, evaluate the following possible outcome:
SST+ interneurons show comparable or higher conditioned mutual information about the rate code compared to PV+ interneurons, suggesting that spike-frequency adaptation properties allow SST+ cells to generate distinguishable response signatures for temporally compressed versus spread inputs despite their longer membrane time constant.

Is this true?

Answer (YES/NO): YES